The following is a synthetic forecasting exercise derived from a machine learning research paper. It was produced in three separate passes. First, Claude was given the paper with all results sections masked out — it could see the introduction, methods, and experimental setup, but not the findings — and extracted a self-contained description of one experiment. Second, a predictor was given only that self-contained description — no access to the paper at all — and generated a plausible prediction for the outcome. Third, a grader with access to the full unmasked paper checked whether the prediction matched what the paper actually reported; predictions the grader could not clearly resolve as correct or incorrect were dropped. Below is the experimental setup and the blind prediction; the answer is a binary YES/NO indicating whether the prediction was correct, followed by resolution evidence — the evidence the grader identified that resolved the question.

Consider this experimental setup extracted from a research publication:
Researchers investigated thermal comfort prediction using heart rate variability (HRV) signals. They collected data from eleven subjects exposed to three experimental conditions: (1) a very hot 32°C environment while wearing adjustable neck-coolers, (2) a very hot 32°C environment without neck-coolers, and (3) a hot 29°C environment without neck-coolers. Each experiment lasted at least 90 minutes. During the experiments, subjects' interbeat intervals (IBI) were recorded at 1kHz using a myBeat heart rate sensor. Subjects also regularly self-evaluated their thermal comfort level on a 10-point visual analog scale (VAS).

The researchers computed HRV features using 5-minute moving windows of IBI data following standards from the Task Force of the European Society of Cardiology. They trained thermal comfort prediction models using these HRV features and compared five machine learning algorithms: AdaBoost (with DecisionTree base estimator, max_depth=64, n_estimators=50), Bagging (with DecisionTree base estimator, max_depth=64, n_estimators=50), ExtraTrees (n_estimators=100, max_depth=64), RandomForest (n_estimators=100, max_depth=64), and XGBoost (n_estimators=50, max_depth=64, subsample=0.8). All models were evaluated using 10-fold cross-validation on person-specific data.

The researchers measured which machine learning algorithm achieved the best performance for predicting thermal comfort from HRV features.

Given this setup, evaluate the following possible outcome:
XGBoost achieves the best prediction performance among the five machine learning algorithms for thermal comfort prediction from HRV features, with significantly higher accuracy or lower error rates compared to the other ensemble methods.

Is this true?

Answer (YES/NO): NO